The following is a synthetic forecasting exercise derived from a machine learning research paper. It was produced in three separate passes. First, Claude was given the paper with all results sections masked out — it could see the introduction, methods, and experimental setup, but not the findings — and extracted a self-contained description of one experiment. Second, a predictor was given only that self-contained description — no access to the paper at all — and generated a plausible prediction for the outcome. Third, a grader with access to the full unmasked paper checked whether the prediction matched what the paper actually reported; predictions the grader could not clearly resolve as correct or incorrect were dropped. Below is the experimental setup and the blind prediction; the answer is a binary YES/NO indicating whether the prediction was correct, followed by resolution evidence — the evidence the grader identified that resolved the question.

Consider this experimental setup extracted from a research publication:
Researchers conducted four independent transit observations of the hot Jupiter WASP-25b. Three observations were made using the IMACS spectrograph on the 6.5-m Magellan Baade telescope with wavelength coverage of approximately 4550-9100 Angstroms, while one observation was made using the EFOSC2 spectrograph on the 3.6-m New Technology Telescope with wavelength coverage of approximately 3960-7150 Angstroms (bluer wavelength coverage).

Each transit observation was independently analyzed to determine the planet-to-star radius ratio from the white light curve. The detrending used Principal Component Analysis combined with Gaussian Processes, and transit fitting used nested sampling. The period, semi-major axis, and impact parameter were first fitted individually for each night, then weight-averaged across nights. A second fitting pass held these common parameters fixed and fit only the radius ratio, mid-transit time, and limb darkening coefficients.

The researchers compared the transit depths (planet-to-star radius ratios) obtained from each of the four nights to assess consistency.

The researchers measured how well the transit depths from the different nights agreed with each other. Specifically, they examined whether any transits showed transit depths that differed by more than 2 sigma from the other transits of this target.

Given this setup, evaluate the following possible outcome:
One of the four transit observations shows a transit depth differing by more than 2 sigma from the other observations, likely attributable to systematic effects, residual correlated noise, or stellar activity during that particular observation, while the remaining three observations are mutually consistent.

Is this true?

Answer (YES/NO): NO